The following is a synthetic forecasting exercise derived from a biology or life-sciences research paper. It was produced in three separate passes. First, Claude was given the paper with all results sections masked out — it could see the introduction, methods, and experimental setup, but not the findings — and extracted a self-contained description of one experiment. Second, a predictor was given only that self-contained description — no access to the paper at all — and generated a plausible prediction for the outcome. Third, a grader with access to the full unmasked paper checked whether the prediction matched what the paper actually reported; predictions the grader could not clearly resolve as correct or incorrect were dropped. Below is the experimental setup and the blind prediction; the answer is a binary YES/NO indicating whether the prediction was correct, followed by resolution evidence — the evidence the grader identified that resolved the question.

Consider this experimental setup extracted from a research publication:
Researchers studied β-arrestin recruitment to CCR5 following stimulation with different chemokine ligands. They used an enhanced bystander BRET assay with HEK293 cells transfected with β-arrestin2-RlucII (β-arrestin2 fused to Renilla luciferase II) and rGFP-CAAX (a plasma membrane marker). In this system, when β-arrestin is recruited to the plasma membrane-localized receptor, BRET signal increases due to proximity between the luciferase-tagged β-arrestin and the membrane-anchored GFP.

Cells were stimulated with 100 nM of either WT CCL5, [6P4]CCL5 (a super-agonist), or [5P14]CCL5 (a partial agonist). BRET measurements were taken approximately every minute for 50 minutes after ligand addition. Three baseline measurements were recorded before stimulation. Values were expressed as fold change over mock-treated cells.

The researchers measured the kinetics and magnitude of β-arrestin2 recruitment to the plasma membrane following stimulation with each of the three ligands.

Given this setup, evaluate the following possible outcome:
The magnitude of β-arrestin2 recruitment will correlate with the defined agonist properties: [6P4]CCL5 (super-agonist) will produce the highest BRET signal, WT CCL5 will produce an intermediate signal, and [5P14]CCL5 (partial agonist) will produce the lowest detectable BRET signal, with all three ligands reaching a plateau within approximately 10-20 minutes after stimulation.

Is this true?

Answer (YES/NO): NO